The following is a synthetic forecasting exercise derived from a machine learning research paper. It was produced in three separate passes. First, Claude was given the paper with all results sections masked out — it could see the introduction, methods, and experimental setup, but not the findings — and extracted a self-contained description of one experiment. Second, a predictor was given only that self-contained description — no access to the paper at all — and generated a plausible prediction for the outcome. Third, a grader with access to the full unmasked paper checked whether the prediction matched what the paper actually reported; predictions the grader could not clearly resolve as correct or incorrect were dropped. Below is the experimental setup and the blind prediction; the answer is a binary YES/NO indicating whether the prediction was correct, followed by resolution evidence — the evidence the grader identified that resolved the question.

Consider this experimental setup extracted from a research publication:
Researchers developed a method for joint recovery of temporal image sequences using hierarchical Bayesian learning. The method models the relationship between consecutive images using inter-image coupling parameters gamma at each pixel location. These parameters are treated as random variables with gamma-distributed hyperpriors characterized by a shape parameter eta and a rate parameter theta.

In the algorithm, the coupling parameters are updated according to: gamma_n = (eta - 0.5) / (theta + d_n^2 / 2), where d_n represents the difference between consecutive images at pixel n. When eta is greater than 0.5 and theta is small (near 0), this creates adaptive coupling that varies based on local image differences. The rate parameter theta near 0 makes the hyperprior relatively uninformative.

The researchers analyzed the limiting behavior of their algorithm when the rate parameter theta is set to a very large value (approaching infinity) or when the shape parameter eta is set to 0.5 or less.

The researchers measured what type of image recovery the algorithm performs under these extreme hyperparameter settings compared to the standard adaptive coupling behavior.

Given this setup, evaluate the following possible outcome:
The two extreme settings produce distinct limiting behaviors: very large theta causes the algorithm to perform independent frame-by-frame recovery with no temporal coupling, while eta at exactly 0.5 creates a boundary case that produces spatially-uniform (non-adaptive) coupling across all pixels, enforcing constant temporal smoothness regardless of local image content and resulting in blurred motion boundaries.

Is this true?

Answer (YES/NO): NO